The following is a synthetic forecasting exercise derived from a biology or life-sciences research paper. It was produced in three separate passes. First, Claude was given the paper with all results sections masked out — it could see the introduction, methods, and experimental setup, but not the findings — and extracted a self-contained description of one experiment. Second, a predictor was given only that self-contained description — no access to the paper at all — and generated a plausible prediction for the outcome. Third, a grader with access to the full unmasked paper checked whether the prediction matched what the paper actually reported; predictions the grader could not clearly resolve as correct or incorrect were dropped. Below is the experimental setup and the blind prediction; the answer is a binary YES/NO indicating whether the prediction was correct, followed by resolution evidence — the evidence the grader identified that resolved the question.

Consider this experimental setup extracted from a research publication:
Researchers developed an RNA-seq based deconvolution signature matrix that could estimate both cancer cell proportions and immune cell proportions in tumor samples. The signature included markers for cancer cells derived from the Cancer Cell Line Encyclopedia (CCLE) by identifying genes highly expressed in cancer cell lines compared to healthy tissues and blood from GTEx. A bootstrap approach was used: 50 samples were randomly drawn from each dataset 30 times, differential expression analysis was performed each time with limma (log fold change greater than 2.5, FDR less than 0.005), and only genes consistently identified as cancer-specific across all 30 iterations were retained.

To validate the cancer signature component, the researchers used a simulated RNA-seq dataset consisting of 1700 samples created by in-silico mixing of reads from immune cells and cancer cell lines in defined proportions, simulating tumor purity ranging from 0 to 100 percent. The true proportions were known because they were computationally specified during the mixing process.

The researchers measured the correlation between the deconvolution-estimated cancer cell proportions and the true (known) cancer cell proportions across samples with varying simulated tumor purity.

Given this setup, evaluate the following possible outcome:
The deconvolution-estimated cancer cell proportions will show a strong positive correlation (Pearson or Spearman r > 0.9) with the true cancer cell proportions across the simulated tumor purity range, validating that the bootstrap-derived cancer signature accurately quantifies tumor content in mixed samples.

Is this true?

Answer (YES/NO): YES